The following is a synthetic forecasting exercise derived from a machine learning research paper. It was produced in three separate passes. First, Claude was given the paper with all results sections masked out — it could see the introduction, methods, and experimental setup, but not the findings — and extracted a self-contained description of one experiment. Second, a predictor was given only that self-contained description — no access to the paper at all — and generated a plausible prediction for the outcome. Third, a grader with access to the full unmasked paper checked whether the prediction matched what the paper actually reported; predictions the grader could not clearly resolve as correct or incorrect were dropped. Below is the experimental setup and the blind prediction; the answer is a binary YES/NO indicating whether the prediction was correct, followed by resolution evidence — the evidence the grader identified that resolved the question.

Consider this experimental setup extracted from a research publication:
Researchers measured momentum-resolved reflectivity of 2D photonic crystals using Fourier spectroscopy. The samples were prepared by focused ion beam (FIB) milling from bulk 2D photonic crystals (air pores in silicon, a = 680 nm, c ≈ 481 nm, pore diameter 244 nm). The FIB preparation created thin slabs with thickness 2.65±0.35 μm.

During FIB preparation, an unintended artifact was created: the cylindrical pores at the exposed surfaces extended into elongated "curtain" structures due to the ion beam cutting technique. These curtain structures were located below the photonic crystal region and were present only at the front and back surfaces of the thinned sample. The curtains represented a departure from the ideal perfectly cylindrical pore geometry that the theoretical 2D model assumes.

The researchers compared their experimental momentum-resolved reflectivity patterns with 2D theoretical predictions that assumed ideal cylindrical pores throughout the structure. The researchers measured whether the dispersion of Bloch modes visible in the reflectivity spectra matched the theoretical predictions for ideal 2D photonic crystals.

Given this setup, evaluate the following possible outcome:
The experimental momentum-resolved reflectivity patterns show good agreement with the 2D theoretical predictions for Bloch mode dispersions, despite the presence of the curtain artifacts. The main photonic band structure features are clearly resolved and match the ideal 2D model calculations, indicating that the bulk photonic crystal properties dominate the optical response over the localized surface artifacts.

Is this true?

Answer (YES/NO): YES